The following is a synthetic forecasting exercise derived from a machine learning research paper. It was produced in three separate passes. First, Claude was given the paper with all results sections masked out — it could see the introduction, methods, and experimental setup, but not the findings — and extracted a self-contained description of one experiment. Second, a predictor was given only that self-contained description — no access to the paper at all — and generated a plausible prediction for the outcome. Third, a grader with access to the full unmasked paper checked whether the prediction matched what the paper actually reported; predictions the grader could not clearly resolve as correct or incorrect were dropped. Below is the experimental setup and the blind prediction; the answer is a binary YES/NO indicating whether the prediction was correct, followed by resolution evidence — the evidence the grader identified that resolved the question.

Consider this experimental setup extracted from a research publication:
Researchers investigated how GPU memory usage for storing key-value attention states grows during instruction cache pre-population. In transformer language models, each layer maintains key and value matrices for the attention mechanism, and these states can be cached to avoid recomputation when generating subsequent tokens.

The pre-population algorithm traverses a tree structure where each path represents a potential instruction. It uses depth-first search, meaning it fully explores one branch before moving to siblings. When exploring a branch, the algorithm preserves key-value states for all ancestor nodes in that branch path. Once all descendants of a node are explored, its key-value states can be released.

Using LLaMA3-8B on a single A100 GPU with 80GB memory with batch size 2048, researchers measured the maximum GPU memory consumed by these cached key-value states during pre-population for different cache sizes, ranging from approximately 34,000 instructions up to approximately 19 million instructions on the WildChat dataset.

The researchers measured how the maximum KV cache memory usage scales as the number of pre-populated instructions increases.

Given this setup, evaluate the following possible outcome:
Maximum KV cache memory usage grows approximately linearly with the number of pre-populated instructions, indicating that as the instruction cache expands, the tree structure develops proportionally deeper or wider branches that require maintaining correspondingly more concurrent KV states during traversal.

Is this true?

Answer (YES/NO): NO